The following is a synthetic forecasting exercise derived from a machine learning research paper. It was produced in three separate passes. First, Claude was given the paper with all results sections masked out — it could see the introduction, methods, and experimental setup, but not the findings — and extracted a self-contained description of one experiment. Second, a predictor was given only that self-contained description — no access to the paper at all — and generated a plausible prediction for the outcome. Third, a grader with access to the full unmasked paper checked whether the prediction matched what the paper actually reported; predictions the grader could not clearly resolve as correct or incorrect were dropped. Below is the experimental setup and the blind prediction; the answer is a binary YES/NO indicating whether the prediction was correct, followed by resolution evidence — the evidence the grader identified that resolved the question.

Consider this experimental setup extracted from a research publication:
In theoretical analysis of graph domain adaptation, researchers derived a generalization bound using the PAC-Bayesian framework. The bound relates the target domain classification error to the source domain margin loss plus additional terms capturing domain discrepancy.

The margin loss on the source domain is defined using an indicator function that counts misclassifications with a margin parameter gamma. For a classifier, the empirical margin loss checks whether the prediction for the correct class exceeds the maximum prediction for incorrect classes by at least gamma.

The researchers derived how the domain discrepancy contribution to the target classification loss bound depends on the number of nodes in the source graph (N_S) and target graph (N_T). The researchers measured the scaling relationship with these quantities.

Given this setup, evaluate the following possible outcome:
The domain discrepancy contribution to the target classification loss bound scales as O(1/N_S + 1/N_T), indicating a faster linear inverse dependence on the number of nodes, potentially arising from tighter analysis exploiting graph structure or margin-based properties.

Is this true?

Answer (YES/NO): NO